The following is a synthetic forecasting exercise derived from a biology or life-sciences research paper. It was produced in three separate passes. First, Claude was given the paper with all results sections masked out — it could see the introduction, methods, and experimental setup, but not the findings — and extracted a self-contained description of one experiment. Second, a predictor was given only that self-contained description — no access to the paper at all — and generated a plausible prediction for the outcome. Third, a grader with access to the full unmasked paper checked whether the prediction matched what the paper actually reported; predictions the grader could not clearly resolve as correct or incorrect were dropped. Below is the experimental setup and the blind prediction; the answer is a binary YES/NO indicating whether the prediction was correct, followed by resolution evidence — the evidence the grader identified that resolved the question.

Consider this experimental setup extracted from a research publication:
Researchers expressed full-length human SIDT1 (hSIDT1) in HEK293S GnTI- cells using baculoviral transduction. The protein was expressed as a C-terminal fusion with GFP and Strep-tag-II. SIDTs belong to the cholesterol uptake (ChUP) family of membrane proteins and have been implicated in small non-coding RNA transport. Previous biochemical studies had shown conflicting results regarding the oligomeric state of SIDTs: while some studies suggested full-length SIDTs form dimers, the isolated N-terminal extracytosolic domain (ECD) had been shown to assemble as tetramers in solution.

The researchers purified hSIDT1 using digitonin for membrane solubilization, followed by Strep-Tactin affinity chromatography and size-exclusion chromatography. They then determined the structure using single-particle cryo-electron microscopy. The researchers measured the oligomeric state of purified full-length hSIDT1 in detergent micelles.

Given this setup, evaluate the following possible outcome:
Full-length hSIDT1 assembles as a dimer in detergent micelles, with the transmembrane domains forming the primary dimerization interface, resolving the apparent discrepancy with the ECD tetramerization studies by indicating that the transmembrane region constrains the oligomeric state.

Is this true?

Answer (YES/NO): NO